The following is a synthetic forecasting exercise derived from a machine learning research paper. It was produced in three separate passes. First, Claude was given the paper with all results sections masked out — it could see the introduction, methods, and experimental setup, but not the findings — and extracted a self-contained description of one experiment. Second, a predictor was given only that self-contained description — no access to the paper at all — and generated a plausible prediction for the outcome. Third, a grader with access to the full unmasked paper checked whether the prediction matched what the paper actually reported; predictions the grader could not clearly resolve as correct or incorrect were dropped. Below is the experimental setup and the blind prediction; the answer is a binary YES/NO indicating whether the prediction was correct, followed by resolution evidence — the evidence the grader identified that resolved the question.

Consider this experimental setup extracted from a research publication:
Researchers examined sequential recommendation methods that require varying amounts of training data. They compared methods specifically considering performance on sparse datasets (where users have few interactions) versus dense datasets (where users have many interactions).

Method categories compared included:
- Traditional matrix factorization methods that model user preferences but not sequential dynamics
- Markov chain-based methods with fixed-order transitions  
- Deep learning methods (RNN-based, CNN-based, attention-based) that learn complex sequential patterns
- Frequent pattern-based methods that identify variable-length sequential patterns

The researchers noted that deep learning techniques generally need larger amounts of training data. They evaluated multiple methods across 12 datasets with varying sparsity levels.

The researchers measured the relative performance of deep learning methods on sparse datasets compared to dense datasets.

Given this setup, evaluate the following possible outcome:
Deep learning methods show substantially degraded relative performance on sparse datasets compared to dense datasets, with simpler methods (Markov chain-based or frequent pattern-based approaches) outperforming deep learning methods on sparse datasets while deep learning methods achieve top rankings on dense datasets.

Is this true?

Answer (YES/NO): NO